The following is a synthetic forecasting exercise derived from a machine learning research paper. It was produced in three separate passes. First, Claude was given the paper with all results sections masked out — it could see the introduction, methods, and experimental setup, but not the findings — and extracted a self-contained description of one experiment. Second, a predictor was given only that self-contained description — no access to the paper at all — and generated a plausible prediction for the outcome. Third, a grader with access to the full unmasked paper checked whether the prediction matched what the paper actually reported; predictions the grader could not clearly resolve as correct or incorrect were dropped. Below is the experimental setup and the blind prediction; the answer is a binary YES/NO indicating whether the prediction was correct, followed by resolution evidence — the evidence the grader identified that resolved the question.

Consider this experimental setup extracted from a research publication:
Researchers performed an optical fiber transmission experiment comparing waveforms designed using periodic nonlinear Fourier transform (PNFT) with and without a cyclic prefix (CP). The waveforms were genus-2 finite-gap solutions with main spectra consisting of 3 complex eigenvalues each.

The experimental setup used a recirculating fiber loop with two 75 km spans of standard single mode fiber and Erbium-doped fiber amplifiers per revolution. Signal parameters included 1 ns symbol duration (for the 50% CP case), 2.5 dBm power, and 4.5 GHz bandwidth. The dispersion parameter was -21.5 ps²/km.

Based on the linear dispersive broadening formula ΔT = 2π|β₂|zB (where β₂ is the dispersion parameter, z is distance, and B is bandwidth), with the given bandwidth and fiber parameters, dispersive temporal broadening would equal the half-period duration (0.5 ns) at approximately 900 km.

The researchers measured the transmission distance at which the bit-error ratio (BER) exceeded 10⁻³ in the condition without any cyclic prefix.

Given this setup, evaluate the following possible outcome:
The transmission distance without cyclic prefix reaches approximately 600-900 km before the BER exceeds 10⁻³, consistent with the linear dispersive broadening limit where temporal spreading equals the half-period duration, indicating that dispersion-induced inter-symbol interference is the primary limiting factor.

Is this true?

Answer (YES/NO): NO